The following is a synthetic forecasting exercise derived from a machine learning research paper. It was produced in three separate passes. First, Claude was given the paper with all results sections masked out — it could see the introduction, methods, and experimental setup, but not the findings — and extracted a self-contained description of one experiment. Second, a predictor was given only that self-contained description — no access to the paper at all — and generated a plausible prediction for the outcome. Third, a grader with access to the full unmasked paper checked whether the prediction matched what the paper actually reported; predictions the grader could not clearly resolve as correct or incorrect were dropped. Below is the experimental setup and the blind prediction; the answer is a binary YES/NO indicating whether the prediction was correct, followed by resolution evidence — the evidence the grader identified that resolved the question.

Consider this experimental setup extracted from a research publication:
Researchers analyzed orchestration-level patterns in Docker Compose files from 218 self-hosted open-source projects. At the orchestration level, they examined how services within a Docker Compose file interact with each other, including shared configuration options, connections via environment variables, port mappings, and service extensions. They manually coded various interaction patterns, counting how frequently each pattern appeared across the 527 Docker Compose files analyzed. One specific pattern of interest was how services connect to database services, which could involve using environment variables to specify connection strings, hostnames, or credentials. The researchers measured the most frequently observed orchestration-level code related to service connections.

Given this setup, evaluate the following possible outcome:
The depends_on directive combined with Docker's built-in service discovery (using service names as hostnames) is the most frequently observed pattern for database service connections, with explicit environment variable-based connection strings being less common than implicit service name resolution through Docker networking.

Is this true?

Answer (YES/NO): NO